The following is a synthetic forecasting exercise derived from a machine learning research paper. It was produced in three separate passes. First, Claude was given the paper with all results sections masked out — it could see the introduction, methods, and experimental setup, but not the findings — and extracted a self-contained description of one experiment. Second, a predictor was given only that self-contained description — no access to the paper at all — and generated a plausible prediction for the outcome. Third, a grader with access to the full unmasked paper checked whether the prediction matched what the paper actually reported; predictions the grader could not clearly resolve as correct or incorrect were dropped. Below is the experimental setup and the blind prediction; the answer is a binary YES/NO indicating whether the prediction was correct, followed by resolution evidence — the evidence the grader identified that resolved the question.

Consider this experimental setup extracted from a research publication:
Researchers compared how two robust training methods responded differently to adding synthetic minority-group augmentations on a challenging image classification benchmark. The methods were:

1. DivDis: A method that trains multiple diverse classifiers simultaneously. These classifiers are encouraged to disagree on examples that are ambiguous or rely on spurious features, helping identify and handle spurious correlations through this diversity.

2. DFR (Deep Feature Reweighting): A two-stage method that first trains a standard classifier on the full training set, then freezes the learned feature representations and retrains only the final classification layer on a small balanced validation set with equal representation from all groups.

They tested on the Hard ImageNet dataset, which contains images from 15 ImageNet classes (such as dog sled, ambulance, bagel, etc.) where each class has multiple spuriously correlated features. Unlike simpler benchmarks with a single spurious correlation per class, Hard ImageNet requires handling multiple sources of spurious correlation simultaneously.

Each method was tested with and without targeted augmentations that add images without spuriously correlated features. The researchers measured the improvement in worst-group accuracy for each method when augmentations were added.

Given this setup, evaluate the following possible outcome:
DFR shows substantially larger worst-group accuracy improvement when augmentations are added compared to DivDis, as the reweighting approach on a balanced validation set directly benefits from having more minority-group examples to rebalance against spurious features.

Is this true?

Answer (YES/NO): NO